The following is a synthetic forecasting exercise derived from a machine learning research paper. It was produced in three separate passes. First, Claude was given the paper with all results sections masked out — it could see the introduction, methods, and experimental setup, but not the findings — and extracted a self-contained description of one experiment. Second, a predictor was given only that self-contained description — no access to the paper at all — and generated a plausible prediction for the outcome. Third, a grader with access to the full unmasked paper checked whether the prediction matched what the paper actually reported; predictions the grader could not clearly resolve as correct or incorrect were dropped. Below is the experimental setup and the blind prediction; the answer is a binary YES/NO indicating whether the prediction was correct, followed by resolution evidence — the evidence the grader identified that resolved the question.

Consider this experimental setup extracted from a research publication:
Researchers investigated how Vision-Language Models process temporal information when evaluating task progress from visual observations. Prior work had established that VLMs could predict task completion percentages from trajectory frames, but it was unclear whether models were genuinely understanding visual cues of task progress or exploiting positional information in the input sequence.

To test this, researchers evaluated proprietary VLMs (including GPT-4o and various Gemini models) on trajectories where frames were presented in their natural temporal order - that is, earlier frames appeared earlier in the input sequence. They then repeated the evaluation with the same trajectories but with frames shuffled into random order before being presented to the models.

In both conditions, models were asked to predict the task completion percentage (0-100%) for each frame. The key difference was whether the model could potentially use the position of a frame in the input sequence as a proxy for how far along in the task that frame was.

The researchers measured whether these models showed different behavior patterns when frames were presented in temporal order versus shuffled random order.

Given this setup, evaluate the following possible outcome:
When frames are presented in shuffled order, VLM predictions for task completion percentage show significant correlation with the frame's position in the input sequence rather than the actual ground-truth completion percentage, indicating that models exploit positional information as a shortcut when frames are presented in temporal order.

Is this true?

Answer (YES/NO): NO